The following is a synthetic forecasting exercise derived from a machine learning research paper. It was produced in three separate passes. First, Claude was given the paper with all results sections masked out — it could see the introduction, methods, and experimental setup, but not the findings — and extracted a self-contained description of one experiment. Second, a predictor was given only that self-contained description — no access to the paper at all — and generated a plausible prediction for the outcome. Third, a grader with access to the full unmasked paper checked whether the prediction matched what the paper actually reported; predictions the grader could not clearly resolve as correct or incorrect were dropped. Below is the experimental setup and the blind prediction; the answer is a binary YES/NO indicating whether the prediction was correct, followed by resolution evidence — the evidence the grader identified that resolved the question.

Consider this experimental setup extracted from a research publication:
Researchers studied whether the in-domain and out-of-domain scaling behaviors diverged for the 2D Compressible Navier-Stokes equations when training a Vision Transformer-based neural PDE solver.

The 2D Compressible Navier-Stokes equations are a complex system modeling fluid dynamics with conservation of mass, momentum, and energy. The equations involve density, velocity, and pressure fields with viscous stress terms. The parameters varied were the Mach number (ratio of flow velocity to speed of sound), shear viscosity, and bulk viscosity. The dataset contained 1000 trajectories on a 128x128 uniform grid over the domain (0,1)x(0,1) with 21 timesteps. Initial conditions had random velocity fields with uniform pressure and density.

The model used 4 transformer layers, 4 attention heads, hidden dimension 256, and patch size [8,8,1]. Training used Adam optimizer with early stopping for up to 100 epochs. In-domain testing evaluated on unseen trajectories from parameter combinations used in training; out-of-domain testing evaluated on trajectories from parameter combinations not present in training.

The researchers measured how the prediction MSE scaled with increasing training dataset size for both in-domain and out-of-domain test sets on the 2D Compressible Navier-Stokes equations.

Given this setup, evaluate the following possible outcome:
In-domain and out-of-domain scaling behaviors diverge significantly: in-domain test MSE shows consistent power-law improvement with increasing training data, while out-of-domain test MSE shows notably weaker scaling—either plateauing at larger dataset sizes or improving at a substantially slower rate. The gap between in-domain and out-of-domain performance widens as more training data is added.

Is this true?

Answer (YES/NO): YES